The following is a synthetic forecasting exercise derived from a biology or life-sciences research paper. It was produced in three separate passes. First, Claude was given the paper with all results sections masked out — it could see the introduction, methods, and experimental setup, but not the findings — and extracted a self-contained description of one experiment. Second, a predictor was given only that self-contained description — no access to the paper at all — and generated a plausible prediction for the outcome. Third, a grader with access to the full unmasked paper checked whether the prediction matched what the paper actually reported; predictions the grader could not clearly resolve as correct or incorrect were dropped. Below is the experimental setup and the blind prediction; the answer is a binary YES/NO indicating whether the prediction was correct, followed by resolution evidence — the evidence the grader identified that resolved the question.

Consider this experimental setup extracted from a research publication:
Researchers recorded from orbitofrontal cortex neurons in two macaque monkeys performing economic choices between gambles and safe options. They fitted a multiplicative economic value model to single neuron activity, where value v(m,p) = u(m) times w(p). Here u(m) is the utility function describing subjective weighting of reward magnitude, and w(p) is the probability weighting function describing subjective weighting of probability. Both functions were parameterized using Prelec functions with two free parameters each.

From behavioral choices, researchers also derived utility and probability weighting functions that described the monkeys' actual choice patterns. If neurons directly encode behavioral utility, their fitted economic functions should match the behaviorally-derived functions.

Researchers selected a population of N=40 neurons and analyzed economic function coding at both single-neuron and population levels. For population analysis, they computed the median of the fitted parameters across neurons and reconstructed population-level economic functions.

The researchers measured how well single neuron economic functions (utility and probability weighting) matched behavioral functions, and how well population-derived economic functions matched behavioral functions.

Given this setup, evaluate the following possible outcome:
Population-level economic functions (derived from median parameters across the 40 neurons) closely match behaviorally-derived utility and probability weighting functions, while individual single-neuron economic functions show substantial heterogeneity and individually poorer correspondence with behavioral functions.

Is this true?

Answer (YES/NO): YES